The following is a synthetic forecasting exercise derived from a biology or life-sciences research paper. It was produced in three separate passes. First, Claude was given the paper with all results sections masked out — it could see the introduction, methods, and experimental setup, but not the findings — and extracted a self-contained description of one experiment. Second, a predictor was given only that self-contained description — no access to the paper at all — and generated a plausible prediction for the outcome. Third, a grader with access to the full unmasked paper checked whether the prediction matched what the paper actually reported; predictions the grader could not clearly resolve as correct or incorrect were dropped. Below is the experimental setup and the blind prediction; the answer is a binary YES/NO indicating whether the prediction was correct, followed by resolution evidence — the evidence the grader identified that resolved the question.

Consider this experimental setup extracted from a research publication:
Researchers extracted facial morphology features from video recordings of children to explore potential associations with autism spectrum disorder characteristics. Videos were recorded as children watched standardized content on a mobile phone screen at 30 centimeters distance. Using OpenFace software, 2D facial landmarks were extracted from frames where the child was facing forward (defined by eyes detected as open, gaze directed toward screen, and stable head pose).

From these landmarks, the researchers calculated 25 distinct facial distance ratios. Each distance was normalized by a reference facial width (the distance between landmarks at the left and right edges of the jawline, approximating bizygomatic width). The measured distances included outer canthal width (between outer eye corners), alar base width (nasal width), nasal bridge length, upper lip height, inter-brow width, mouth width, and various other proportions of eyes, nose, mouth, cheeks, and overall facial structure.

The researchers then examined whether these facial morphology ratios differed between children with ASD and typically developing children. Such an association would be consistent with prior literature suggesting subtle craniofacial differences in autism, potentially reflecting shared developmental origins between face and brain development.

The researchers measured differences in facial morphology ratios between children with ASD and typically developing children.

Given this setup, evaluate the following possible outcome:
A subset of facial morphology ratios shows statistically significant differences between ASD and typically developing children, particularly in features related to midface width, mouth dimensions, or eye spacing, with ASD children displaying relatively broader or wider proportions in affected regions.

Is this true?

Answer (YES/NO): NO